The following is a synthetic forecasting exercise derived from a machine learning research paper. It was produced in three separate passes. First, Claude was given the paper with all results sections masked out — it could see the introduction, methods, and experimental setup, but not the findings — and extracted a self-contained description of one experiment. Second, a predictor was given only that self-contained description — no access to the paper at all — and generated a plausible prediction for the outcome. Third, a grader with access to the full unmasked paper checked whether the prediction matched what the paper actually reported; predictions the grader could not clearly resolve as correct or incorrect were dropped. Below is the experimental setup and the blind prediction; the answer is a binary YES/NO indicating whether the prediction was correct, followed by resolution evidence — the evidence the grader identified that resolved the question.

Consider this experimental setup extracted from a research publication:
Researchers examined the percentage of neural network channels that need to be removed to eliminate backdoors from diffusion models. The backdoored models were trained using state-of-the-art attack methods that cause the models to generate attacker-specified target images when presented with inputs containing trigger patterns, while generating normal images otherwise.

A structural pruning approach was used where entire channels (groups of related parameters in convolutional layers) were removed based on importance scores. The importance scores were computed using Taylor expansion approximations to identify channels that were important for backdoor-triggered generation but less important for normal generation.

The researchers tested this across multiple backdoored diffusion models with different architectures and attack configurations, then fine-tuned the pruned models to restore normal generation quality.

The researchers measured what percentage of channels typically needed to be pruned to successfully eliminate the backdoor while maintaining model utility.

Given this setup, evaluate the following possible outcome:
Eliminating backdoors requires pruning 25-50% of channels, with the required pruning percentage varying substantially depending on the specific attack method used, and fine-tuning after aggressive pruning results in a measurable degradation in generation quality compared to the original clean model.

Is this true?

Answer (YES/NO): NO